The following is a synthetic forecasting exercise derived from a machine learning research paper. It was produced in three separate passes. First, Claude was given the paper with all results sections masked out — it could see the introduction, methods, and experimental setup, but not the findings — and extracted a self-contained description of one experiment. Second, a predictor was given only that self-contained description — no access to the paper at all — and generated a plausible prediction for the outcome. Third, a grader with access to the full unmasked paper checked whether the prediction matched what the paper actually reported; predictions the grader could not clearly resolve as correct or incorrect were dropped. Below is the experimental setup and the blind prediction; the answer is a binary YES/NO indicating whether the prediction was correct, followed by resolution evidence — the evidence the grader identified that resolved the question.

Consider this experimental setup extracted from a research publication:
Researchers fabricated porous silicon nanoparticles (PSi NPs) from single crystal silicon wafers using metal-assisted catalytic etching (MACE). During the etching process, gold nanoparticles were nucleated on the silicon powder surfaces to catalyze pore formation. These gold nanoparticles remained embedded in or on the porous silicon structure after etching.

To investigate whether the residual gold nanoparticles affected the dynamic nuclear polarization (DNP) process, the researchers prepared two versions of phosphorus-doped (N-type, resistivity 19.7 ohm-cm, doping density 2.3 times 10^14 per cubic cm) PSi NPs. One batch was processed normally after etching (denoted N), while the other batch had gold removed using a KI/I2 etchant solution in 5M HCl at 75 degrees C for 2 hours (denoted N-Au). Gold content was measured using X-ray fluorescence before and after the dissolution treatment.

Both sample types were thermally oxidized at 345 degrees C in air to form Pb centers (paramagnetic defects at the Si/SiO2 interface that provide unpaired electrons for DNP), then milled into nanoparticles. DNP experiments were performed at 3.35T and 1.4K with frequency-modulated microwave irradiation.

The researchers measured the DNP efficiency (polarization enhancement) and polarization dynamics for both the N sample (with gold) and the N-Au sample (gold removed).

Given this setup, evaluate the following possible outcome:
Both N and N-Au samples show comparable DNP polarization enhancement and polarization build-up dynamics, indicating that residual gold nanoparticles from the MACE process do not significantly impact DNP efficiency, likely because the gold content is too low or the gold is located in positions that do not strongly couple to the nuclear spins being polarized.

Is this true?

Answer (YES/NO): NO